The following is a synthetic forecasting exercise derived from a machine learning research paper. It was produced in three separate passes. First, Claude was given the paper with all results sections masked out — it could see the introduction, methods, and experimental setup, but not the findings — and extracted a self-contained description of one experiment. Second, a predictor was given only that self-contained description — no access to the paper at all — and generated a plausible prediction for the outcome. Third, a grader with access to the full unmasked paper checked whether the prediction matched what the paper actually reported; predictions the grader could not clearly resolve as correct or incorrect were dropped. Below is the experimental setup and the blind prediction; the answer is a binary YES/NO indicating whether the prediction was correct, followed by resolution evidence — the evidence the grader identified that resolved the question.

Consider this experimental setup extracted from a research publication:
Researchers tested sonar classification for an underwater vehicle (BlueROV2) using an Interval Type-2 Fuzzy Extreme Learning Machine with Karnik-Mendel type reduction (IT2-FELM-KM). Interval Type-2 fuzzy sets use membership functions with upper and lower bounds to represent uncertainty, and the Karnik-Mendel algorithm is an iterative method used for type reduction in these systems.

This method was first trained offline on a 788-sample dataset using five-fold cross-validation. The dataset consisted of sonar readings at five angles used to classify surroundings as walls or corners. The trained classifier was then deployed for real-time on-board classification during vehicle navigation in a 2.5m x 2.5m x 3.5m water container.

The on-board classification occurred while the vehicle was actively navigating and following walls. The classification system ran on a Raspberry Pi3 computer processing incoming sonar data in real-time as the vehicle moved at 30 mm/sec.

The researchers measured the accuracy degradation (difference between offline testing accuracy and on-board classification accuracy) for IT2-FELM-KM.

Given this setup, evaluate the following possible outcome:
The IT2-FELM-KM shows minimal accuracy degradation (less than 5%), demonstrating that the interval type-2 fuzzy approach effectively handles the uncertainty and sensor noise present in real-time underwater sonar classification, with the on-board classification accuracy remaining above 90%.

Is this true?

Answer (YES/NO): YES